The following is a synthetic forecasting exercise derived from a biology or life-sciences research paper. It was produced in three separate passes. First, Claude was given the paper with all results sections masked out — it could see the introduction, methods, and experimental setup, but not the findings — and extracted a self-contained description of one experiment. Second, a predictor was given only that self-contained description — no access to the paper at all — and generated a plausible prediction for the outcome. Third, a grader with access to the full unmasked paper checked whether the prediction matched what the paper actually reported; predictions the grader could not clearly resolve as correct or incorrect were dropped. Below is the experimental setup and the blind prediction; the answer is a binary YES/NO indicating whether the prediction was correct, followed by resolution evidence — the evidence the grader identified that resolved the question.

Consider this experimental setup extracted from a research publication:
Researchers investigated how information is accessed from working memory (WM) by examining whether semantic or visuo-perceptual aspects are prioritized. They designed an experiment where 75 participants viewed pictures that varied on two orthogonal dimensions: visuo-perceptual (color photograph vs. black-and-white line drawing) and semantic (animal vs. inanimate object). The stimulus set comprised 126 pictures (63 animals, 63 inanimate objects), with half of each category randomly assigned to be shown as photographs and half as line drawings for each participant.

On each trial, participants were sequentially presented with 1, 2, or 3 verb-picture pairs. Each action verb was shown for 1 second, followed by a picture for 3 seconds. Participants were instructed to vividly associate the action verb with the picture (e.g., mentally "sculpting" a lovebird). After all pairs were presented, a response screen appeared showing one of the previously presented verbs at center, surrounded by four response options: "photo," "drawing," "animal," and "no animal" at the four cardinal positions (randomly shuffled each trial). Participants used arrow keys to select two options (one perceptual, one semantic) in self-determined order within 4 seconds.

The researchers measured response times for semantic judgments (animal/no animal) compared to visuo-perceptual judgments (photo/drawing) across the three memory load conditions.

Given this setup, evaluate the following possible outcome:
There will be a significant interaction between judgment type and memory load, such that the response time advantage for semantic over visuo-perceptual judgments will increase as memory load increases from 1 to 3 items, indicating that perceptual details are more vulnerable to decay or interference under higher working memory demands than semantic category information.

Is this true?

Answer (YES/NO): YES